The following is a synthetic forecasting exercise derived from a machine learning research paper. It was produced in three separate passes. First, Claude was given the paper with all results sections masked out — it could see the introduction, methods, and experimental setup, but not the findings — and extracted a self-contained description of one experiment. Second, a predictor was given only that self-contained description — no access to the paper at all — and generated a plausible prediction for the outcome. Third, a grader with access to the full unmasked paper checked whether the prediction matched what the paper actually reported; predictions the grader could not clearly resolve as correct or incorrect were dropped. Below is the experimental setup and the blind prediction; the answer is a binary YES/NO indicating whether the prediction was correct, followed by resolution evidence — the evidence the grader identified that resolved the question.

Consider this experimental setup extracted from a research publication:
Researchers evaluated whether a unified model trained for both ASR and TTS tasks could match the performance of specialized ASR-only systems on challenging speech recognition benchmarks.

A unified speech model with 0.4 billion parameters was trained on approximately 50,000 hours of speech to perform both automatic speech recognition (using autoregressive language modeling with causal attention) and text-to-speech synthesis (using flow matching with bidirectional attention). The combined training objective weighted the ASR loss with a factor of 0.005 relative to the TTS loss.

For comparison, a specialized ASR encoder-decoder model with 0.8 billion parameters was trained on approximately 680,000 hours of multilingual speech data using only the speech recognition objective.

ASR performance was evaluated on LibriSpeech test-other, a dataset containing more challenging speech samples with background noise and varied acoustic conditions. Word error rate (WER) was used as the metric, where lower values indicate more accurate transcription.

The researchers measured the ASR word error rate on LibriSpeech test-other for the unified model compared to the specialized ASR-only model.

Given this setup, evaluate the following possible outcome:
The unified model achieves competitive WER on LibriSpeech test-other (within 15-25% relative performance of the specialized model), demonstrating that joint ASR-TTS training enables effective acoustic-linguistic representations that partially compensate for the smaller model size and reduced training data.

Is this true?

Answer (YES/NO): NO